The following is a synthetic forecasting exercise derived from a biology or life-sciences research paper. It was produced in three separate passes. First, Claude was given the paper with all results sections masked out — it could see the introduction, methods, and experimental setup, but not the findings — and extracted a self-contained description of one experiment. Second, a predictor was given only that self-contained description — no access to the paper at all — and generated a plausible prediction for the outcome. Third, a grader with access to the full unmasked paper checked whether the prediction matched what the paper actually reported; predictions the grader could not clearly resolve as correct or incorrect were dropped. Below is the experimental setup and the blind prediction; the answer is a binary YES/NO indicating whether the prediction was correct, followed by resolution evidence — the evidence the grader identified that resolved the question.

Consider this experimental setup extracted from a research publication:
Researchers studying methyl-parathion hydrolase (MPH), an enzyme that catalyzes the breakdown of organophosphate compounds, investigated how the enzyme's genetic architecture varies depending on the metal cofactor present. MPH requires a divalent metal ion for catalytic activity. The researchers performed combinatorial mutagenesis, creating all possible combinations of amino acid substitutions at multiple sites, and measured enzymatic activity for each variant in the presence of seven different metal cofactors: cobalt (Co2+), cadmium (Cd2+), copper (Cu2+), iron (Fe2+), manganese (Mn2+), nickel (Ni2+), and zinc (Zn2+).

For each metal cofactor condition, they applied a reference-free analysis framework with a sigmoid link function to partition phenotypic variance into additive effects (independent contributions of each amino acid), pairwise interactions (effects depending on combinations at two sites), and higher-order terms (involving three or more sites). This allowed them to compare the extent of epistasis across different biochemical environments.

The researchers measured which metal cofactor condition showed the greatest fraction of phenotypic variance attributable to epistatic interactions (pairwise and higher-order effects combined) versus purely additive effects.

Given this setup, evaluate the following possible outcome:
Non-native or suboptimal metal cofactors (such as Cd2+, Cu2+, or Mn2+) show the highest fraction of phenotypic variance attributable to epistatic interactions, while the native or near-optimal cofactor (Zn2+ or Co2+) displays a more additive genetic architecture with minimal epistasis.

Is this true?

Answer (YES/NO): NO